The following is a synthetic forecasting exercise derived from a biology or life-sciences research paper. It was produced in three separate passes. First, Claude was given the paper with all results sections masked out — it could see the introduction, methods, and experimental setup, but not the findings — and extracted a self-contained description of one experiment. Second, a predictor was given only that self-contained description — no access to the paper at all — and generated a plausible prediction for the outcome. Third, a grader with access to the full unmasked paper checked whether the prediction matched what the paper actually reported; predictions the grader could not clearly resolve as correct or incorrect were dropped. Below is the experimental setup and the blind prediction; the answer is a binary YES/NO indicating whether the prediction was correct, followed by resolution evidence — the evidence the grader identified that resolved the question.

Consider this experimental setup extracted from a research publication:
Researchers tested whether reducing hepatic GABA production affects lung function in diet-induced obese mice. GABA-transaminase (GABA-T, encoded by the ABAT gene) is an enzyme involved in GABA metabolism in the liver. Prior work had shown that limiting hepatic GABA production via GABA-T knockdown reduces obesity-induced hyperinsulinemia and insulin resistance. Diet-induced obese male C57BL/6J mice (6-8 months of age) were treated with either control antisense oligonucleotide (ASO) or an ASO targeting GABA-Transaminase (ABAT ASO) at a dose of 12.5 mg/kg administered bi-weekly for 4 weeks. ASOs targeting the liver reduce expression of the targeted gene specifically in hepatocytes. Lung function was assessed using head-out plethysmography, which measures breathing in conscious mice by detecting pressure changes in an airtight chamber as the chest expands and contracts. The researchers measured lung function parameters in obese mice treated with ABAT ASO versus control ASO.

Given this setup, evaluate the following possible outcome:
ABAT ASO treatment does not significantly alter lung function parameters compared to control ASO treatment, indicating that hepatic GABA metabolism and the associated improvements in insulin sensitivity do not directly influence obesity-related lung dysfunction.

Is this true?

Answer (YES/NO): YES